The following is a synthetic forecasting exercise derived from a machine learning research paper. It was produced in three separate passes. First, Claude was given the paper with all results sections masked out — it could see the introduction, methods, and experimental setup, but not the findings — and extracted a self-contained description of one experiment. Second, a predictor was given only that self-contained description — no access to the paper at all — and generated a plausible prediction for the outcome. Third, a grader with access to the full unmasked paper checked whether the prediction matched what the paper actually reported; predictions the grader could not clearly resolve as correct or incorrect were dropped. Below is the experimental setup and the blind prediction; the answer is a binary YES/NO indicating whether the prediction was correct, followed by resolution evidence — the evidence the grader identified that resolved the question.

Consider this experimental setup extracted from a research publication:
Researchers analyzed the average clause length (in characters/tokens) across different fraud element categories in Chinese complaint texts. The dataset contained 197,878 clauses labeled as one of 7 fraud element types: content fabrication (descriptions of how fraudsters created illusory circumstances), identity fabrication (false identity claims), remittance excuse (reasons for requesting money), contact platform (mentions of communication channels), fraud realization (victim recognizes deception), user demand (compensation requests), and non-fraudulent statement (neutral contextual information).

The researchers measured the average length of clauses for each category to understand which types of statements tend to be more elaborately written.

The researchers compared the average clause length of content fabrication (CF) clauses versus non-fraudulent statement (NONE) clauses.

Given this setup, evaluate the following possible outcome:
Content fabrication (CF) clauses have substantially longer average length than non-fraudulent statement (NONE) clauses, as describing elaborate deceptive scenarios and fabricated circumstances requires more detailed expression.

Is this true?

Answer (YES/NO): YES